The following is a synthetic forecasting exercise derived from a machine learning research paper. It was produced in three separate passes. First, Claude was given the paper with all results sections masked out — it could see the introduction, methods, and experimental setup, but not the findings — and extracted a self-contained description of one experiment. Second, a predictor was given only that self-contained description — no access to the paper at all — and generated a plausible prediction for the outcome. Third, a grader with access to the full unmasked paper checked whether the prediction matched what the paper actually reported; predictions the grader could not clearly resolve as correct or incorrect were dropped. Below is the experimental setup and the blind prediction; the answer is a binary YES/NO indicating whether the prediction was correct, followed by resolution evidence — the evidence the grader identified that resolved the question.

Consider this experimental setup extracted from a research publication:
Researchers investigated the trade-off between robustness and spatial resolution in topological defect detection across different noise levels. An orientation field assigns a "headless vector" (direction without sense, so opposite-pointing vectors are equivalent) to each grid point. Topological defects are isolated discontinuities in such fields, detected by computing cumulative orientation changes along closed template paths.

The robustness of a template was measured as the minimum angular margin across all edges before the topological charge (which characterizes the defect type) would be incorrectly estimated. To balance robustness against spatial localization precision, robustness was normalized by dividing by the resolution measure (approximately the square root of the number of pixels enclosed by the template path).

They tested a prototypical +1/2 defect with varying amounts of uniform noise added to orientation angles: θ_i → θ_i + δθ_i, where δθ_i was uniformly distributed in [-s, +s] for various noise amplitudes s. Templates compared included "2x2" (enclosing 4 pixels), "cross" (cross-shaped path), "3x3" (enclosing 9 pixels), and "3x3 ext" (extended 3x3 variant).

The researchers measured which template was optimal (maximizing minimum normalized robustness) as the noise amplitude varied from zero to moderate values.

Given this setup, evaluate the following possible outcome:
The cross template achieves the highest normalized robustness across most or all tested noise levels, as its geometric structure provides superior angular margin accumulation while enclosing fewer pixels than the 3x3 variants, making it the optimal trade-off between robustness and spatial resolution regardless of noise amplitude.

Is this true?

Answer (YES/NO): NO